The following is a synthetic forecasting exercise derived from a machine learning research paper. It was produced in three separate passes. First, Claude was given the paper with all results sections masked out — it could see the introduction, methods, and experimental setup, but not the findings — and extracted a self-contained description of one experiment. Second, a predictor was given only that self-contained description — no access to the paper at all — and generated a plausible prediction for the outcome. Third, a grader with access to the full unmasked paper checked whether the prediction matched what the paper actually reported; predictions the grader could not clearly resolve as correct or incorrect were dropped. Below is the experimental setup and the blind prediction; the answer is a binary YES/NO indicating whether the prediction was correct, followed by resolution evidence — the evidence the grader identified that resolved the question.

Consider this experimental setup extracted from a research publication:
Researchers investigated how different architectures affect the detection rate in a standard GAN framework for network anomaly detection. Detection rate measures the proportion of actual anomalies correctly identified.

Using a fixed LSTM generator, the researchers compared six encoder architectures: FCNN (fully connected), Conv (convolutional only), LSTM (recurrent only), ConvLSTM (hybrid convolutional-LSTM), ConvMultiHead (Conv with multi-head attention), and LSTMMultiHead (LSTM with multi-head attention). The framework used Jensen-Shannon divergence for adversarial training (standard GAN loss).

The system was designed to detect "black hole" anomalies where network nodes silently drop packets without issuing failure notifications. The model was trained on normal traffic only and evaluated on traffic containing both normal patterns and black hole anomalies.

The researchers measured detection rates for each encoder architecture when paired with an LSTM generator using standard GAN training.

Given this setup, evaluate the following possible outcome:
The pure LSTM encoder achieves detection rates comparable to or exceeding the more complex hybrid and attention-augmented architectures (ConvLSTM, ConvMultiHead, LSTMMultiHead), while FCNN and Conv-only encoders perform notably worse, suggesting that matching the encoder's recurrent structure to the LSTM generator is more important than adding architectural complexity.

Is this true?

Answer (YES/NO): NO